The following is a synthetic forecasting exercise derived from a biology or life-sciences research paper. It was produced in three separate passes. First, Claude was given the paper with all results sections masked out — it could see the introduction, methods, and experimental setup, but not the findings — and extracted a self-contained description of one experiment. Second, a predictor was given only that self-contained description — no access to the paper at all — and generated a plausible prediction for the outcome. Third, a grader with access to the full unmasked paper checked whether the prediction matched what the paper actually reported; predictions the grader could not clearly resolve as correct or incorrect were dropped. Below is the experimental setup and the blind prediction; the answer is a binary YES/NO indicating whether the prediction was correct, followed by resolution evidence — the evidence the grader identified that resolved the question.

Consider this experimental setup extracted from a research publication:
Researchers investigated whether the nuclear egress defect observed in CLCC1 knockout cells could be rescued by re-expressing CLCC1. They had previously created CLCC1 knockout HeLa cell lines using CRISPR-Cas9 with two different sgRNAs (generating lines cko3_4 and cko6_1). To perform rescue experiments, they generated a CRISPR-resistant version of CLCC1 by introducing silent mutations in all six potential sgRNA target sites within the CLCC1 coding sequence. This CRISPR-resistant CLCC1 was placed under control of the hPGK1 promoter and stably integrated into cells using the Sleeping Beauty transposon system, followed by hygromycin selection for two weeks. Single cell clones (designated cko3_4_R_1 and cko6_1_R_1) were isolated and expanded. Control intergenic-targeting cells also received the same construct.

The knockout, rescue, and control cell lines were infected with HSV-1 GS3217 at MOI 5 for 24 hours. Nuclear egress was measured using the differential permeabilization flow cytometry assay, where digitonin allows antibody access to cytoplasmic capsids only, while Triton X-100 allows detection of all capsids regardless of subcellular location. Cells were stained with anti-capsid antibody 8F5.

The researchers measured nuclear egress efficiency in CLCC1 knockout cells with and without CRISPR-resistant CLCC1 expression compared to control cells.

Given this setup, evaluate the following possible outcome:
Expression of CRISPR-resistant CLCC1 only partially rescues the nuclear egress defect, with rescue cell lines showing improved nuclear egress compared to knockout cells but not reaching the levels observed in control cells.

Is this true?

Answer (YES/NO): NO